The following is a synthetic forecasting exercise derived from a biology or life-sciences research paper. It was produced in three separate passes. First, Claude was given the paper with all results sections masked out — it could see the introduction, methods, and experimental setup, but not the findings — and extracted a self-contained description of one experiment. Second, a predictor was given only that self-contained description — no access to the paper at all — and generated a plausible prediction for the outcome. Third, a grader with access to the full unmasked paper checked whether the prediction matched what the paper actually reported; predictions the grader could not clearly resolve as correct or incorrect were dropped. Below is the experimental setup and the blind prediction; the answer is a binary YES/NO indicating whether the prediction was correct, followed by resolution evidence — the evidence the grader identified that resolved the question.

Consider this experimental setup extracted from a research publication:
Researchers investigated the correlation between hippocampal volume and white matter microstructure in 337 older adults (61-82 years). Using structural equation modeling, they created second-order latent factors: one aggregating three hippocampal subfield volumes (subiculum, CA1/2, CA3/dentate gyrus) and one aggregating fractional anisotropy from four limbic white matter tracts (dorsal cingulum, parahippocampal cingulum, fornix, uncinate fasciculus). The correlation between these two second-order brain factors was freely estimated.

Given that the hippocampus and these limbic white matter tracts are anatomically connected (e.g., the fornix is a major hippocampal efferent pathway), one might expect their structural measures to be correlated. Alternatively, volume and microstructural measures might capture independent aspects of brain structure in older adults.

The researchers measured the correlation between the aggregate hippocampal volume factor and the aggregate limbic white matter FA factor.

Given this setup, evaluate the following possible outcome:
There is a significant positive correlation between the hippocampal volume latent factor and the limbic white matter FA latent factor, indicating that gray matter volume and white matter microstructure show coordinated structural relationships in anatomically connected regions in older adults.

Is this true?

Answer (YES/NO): NO